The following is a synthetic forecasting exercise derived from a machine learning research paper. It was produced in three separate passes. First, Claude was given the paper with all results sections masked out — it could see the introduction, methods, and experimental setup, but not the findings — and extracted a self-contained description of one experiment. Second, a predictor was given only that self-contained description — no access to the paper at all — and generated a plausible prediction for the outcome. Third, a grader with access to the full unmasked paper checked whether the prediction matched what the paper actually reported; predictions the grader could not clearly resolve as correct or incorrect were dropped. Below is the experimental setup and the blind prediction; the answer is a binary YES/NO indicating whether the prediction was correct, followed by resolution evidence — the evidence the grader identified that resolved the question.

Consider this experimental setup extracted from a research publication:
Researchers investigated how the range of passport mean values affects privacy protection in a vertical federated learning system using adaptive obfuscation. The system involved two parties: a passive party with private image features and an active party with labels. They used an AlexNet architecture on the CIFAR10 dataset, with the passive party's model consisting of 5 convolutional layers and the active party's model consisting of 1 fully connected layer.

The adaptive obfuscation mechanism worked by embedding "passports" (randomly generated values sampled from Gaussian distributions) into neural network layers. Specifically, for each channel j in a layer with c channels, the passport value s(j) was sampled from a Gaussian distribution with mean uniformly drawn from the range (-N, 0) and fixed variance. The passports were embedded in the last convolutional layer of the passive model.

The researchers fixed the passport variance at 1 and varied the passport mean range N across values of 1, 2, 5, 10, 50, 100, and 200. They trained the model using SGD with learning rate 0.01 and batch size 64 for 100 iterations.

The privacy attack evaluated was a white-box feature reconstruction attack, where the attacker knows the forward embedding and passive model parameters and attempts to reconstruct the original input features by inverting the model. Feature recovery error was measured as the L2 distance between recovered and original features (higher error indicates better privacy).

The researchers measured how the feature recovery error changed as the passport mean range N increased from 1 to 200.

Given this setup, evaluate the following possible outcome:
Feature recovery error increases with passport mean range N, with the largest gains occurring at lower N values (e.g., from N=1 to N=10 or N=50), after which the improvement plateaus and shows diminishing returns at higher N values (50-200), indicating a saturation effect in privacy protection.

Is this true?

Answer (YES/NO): YES